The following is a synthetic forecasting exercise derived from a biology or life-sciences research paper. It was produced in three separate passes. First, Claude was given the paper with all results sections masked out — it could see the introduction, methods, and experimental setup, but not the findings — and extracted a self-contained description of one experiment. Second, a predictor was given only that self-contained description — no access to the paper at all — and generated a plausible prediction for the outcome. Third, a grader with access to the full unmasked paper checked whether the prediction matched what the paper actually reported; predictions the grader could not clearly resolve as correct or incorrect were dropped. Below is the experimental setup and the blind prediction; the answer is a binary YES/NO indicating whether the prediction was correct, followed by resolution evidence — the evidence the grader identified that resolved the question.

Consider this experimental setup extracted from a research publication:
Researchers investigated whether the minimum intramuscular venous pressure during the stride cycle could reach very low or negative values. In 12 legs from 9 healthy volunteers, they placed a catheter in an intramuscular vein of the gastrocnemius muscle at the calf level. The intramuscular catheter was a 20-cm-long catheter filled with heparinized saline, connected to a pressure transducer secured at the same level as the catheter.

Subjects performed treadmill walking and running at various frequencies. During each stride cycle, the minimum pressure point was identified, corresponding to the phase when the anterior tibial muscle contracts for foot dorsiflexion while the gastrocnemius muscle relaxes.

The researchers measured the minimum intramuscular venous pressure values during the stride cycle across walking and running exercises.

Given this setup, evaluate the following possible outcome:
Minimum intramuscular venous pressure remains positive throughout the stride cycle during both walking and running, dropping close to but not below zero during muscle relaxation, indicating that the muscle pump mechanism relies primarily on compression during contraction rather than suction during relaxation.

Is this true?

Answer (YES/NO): NO